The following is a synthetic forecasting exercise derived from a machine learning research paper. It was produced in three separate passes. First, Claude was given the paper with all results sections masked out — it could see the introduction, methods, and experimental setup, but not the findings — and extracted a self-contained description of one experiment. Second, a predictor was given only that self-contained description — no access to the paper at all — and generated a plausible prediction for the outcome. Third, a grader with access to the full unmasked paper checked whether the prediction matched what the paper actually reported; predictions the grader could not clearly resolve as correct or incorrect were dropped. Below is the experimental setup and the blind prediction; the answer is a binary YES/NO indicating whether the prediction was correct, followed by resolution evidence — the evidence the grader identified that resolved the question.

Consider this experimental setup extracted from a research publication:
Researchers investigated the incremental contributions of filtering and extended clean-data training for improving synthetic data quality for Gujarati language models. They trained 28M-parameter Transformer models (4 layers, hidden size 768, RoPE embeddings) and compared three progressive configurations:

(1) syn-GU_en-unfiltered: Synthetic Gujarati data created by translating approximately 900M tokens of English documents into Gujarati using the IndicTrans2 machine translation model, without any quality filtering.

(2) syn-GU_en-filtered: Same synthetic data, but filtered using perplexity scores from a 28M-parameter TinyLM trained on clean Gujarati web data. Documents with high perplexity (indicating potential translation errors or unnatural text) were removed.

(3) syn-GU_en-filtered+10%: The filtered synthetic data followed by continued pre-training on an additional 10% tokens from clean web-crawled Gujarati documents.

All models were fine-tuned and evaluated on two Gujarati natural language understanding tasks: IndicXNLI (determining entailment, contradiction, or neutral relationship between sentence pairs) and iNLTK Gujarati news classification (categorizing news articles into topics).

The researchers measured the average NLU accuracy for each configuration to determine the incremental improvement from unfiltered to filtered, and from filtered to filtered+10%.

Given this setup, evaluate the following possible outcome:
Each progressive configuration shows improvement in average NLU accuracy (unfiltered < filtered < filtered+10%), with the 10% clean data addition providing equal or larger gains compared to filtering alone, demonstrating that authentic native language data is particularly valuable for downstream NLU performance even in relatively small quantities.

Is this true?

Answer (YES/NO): NO